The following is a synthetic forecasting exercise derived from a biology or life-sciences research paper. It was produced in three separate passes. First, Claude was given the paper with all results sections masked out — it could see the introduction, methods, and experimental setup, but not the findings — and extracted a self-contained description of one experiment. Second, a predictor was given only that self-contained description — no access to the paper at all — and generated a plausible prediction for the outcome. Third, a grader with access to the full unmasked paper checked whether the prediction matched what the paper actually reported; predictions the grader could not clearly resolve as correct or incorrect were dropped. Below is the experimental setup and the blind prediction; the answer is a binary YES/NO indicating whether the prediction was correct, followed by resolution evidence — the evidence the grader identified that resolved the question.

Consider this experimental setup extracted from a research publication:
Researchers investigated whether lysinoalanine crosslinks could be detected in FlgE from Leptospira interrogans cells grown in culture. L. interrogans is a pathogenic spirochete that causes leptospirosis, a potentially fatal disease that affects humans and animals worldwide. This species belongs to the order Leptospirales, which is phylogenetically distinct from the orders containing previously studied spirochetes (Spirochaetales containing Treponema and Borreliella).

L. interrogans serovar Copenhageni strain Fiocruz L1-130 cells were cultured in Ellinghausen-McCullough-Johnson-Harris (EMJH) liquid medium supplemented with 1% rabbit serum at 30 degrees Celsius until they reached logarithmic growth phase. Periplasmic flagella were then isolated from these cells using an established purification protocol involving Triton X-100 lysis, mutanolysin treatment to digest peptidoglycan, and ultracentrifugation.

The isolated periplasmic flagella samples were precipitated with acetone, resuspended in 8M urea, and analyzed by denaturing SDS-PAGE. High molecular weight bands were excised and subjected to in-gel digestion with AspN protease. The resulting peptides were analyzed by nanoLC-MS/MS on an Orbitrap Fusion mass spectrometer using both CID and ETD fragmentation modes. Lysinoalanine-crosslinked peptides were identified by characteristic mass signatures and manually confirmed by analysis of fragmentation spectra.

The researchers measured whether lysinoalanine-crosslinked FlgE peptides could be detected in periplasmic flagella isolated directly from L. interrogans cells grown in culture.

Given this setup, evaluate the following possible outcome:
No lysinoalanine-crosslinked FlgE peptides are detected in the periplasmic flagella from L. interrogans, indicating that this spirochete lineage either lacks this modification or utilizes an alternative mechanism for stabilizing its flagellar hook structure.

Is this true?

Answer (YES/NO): NO